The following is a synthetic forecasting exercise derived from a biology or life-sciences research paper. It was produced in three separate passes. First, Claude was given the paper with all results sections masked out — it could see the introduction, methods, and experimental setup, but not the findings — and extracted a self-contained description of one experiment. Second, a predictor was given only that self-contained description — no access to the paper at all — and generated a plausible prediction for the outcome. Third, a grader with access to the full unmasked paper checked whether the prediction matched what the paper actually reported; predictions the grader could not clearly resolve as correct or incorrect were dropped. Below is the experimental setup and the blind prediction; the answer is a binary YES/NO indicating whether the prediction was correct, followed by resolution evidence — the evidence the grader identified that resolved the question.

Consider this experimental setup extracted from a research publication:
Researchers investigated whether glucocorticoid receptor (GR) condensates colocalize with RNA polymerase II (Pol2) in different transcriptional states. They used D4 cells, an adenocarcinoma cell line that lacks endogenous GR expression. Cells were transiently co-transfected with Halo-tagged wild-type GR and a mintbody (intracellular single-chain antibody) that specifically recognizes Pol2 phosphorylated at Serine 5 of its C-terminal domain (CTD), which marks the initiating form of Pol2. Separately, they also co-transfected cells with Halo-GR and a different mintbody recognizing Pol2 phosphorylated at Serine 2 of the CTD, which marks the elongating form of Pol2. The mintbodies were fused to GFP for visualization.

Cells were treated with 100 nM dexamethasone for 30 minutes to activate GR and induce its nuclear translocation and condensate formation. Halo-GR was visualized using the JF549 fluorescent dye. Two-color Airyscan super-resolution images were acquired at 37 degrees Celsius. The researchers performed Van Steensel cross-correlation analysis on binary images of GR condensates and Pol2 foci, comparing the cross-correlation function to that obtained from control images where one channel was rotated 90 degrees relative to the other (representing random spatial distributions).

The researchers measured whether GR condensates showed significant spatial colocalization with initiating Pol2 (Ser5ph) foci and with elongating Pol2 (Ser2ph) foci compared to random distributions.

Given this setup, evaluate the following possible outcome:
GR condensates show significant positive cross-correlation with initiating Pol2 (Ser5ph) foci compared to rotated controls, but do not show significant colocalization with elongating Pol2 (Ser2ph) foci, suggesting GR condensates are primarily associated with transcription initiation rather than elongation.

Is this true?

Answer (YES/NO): NO